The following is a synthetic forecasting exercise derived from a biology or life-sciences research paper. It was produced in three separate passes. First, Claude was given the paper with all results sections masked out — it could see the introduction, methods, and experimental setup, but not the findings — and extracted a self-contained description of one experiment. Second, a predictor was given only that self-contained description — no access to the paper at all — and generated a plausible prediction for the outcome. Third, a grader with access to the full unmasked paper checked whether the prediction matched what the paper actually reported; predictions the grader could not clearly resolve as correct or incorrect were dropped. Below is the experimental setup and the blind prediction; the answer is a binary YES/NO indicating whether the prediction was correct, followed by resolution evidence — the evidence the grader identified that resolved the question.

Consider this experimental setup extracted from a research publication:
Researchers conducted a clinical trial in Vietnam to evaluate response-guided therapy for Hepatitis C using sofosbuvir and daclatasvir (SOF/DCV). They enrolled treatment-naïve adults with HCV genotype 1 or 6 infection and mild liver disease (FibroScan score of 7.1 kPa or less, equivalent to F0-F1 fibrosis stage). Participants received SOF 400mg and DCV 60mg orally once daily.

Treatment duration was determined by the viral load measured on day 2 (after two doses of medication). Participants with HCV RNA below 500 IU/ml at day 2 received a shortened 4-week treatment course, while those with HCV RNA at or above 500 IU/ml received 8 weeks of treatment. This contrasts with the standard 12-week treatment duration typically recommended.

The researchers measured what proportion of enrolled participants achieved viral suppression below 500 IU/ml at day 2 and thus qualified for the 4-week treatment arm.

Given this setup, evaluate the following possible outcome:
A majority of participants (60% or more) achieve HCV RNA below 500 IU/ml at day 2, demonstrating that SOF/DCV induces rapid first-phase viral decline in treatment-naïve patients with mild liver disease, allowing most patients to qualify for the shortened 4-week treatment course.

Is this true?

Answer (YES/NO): YES